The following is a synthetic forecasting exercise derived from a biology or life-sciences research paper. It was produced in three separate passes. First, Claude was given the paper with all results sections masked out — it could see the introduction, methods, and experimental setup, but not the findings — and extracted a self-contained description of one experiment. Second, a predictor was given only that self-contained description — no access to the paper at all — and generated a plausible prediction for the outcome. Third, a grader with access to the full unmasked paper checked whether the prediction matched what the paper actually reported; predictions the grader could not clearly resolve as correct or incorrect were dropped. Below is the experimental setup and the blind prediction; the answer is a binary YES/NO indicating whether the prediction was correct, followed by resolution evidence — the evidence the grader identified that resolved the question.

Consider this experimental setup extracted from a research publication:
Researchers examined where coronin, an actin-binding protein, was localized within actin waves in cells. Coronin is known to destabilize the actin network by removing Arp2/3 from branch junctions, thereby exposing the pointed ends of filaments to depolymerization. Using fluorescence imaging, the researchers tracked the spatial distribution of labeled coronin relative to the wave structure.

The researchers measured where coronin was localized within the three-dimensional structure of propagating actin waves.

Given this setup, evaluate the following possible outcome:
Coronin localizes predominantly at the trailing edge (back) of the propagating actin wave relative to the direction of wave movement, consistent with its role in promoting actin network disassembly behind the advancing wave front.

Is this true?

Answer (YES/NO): NO